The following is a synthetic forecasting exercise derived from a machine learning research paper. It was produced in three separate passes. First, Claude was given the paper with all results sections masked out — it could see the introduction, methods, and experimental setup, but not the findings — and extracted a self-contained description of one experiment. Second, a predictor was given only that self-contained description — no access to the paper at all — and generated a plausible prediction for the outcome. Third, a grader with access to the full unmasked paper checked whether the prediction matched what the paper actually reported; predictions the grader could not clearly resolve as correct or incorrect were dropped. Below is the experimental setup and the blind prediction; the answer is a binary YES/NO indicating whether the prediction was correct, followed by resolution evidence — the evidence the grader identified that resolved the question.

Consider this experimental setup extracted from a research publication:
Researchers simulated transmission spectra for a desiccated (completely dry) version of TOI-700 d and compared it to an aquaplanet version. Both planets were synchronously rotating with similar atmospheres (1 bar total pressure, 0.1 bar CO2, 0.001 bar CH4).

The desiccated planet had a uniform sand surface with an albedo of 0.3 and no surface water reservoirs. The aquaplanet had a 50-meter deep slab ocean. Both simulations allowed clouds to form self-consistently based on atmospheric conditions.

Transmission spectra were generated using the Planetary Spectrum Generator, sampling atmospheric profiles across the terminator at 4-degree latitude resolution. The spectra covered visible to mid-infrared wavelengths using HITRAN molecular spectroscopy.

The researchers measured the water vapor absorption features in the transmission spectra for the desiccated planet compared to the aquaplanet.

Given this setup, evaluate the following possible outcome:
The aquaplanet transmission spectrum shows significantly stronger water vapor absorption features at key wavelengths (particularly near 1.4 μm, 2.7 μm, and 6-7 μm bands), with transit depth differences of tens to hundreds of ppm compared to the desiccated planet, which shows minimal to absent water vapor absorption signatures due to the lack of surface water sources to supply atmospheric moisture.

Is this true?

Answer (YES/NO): NO